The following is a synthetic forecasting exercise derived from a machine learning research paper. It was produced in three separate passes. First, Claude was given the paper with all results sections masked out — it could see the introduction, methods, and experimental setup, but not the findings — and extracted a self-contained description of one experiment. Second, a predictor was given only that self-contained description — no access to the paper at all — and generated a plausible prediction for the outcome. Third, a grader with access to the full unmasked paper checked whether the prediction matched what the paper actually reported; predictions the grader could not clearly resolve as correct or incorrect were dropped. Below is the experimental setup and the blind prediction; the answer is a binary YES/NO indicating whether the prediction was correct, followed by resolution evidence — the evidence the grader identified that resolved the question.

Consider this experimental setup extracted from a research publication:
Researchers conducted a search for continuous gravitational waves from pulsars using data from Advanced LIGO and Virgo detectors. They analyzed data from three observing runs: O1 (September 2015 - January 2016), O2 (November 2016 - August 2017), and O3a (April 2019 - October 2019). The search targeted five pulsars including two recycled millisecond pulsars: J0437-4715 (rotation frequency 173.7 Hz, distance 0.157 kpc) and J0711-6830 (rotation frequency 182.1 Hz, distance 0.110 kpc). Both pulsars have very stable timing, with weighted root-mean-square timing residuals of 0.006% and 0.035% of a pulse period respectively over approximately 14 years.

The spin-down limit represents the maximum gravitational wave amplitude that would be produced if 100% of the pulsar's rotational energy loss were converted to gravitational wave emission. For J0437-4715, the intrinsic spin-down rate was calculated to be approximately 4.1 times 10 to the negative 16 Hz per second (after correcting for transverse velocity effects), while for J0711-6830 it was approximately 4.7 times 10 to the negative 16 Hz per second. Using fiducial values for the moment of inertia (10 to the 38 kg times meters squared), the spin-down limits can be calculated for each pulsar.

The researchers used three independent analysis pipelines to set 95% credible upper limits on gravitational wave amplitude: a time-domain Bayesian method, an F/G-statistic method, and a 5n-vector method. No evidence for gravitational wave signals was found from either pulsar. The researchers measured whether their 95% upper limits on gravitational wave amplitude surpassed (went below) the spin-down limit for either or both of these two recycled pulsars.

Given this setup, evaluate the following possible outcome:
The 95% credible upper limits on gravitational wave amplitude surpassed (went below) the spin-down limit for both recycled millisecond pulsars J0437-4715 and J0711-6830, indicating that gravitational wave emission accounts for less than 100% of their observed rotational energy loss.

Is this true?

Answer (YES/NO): YES